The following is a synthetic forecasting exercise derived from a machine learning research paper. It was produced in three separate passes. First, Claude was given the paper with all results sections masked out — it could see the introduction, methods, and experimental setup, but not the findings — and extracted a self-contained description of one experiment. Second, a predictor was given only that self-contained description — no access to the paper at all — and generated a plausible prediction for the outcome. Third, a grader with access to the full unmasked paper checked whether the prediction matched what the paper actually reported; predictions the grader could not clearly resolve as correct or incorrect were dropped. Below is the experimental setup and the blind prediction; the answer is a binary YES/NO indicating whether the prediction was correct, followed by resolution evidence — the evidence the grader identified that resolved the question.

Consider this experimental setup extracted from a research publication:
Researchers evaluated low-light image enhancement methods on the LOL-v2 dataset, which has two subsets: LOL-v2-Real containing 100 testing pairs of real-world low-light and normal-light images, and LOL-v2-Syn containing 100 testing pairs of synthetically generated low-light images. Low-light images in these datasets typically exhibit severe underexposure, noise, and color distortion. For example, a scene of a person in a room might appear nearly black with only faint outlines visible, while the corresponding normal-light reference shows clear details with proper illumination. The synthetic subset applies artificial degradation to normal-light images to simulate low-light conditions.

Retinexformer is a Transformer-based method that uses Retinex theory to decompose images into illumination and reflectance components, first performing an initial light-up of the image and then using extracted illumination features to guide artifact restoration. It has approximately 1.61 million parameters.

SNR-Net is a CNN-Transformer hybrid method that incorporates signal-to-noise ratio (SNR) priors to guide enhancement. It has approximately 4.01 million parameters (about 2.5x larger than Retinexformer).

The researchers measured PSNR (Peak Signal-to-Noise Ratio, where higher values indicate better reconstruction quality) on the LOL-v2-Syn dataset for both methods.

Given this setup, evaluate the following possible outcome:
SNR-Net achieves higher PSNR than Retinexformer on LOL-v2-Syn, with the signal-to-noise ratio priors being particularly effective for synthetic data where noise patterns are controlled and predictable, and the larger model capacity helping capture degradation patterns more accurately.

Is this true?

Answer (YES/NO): NO